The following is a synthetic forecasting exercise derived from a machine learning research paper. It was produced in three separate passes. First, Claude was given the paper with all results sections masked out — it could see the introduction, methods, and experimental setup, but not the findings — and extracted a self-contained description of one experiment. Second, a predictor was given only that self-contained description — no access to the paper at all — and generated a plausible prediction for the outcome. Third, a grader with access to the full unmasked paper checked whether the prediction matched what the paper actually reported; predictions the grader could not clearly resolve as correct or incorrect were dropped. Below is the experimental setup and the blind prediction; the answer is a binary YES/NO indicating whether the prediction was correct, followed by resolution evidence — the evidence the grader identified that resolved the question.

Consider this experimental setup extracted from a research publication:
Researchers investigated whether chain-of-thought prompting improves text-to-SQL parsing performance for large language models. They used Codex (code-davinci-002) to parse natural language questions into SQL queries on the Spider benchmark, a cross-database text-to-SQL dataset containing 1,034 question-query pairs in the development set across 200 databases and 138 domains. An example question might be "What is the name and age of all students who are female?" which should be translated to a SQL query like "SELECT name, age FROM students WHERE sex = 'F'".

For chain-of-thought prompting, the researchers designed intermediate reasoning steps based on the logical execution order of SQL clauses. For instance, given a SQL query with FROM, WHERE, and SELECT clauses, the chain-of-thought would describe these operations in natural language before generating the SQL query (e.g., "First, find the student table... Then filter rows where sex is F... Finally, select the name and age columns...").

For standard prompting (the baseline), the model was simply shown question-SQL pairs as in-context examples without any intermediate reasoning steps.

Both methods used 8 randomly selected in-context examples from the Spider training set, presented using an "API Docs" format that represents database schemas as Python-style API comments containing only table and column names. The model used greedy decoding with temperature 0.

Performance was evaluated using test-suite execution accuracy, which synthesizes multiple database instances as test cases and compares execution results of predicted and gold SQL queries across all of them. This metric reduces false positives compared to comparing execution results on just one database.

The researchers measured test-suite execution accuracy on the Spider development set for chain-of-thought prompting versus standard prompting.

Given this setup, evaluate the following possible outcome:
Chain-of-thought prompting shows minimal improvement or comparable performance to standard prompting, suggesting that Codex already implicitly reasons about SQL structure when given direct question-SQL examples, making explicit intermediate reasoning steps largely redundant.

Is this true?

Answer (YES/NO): NO